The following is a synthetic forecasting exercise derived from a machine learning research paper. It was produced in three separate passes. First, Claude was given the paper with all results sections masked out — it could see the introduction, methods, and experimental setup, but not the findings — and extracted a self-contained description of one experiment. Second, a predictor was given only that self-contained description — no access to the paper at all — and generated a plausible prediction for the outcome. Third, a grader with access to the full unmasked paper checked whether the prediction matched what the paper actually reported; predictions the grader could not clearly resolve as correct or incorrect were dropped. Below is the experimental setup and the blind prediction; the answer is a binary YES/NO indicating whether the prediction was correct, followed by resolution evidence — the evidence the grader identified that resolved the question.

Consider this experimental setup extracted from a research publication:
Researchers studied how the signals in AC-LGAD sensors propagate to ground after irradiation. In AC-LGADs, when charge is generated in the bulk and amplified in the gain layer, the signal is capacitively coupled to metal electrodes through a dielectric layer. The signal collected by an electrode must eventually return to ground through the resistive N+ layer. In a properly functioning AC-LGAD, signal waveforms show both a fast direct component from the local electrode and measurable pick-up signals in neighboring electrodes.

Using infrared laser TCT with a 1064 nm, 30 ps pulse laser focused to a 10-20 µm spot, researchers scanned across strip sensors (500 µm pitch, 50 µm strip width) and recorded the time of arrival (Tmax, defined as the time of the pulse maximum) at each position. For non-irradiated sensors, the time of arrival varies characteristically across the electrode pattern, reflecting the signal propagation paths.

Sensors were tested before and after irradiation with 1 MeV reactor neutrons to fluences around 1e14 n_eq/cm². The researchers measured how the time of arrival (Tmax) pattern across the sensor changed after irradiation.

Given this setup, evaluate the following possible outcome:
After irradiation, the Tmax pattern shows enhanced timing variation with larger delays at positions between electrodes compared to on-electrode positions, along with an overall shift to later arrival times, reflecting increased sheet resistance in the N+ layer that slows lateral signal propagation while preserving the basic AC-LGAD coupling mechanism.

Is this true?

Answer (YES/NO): NO